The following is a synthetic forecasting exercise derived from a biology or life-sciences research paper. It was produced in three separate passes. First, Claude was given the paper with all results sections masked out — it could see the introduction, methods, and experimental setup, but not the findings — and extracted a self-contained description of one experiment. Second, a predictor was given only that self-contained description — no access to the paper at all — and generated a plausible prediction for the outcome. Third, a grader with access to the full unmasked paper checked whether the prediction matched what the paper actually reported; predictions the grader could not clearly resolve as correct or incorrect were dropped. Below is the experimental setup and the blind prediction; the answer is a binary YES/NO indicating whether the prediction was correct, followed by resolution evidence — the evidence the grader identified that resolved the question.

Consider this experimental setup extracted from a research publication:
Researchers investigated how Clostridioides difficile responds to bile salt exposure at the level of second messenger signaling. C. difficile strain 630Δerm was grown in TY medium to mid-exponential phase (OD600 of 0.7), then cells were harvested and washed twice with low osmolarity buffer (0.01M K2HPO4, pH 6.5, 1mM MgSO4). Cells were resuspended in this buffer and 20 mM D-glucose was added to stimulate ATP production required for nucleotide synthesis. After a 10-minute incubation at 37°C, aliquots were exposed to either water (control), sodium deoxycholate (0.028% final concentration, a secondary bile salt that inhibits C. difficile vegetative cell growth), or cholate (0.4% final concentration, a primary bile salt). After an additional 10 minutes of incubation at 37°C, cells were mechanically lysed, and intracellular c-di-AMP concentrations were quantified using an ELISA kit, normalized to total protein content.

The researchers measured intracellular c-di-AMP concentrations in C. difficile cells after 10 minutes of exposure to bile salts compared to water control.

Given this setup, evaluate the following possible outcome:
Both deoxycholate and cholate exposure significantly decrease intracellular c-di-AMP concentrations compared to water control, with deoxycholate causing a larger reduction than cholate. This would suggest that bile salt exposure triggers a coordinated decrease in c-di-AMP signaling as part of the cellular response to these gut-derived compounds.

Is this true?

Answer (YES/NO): NO